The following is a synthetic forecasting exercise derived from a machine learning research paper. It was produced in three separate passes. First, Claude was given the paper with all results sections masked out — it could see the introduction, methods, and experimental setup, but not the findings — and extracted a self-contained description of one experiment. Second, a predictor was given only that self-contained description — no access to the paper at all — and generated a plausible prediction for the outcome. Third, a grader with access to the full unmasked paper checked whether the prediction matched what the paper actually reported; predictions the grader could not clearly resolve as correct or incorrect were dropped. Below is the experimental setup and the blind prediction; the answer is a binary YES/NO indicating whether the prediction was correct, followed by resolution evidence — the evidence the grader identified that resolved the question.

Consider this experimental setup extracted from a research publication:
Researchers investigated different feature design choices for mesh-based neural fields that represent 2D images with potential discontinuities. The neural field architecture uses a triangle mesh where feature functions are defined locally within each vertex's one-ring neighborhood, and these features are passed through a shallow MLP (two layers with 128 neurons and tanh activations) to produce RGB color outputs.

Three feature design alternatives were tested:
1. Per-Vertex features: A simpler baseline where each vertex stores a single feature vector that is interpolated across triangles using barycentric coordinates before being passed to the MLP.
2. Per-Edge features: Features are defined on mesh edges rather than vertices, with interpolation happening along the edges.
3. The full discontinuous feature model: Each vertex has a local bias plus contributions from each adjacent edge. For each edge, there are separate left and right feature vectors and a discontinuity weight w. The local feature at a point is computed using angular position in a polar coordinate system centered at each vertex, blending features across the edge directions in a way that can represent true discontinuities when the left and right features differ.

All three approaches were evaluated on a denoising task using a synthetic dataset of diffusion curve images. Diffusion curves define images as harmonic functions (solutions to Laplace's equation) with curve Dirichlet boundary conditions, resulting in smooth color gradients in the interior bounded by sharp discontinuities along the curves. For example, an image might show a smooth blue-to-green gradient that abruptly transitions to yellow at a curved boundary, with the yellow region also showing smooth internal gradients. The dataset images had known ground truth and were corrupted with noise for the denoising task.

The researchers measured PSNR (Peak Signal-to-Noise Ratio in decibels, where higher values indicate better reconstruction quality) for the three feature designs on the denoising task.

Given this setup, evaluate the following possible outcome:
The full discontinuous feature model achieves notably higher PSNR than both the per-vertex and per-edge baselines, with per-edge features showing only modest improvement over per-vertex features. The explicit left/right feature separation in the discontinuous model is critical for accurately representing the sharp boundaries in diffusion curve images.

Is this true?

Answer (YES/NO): NO